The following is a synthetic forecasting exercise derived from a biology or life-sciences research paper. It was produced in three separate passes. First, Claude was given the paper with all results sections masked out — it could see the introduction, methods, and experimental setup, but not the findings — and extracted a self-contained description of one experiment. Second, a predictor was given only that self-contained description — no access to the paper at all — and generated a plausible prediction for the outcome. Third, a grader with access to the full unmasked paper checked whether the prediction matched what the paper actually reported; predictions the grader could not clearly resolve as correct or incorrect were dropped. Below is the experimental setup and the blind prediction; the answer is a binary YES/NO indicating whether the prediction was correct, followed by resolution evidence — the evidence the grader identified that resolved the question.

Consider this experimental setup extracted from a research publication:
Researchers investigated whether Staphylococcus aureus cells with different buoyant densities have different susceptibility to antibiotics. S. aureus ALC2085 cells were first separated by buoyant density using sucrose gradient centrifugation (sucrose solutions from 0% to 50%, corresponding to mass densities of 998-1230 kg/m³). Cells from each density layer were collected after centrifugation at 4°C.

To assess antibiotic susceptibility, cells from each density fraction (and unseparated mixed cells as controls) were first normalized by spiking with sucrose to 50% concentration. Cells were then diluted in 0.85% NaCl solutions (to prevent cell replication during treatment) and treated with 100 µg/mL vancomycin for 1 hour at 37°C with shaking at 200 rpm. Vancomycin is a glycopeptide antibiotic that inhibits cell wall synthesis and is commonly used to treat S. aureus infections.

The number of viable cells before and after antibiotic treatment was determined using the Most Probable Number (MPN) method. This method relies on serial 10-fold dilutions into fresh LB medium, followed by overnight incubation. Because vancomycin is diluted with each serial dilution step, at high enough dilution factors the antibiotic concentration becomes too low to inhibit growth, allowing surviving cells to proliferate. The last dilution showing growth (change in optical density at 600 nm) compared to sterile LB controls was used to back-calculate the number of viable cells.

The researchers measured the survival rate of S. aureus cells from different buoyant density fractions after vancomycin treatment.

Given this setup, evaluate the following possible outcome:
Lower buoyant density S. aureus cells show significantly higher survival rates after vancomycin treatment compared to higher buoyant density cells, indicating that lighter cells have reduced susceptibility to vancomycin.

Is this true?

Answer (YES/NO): NO